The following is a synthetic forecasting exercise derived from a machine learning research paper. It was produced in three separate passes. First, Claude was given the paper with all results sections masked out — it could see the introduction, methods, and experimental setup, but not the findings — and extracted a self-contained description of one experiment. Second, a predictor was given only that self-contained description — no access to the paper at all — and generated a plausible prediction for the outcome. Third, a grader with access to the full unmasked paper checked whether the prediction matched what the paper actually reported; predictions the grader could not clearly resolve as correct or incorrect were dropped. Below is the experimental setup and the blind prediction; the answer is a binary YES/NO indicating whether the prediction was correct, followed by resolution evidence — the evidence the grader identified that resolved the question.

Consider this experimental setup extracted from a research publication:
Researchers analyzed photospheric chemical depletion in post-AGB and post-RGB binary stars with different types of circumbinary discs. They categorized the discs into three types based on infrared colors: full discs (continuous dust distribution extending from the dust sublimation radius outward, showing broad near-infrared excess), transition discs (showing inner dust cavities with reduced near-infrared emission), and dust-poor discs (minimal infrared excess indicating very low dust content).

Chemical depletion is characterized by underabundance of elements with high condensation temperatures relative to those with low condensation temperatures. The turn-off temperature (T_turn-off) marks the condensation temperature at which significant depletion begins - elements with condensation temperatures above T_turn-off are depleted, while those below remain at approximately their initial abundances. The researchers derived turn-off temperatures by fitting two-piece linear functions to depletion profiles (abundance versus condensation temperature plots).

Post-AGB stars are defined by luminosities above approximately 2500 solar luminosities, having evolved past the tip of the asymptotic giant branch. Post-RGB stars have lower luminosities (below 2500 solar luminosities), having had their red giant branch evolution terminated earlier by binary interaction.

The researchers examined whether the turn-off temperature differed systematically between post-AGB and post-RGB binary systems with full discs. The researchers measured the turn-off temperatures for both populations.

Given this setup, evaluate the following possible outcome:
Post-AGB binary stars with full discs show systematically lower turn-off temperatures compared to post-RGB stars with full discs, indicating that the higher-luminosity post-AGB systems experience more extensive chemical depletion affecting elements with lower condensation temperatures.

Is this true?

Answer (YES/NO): YES